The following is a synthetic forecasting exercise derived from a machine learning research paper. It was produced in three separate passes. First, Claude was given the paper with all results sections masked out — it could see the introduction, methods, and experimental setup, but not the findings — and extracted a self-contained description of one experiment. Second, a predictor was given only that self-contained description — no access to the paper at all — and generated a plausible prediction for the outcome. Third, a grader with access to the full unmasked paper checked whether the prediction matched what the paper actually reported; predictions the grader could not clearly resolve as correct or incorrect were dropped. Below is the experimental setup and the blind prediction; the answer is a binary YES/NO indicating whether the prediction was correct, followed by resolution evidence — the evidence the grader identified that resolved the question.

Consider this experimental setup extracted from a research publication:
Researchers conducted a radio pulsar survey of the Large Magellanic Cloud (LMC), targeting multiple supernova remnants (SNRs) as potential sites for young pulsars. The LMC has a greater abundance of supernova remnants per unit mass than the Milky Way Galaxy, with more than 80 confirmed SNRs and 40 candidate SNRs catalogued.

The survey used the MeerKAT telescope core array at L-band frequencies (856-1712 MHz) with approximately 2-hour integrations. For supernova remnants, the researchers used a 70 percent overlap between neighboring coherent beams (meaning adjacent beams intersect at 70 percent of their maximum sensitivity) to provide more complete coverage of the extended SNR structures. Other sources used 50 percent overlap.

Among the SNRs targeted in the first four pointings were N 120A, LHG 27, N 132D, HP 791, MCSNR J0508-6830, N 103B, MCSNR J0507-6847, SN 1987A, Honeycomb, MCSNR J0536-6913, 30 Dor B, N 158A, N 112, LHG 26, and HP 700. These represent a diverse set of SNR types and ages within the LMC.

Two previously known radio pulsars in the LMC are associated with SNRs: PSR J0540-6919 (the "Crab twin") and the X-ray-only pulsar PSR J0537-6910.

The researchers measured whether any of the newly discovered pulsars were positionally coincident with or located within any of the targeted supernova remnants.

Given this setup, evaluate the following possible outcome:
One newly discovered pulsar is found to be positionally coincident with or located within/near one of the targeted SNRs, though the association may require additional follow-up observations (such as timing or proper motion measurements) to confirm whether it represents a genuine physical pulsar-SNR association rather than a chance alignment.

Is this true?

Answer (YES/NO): NO